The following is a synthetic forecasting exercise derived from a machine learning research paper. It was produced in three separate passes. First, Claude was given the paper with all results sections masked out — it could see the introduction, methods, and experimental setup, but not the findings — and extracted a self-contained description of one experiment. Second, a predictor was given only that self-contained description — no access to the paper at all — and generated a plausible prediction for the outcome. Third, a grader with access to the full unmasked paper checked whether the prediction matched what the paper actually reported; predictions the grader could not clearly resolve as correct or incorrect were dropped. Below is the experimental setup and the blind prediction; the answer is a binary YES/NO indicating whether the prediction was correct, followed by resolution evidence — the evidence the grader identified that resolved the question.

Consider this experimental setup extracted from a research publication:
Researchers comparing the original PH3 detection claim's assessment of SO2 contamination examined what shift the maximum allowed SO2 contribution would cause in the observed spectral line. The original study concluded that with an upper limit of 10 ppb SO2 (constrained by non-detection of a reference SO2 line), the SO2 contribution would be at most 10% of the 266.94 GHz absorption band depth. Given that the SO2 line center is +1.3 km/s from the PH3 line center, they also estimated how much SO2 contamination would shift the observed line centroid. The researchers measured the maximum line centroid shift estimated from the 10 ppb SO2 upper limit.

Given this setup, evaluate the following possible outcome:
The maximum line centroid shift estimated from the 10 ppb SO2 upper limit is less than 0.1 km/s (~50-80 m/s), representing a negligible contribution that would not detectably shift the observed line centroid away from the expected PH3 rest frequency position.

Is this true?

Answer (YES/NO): NO